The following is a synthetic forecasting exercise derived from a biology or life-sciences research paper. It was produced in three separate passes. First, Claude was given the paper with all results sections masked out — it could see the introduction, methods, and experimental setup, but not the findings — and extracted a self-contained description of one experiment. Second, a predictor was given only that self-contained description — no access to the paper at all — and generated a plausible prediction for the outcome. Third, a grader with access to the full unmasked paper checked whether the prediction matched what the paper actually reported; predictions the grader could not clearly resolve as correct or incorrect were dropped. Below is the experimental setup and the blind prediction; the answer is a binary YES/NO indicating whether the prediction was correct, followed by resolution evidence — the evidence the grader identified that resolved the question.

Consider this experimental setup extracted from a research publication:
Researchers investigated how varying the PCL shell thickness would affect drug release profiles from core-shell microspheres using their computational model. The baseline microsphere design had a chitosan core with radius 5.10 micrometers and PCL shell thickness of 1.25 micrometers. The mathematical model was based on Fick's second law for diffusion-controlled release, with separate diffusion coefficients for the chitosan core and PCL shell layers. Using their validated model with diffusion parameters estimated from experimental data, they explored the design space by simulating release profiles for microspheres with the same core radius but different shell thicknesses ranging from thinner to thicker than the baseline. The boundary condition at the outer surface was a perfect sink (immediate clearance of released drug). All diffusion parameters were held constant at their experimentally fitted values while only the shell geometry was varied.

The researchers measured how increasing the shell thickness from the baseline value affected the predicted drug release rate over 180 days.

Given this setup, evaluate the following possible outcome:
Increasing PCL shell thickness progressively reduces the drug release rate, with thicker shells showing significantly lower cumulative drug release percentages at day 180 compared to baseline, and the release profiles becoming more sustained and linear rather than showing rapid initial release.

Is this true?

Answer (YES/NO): NO